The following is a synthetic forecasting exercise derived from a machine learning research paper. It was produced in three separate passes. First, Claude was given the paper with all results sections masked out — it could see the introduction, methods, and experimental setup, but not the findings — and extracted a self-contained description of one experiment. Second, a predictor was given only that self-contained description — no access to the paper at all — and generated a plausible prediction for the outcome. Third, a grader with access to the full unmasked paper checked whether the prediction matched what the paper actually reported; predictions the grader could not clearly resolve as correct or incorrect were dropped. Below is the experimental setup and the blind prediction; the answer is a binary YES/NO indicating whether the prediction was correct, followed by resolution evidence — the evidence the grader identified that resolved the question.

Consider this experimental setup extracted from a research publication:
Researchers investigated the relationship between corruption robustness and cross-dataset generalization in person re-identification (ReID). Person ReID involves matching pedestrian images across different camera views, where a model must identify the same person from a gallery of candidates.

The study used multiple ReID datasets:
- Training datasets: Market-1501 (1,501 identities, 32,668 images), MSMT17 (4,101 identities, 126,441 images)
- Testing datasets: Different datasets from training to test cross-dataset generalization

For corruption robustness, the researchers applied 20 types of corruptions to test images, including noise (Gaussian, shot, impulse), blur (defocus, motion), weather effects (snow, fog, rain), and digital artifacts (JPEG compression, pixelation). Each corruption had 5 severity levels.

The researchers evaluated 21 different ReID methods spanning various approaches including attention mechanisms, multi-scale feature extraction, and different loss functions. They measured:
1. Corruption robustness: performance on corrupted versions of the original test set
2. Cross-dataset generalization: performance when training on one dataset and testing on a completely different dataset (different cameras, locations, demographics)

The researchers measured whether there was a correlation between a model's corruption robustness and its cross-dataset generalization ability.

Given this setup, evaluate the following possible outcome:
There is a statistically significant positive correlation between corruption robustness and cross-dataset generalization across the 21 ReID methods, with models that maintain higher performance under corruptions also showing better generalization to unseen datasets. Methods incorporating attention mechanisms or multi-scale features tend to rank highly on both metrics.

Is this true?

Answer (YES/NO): YES